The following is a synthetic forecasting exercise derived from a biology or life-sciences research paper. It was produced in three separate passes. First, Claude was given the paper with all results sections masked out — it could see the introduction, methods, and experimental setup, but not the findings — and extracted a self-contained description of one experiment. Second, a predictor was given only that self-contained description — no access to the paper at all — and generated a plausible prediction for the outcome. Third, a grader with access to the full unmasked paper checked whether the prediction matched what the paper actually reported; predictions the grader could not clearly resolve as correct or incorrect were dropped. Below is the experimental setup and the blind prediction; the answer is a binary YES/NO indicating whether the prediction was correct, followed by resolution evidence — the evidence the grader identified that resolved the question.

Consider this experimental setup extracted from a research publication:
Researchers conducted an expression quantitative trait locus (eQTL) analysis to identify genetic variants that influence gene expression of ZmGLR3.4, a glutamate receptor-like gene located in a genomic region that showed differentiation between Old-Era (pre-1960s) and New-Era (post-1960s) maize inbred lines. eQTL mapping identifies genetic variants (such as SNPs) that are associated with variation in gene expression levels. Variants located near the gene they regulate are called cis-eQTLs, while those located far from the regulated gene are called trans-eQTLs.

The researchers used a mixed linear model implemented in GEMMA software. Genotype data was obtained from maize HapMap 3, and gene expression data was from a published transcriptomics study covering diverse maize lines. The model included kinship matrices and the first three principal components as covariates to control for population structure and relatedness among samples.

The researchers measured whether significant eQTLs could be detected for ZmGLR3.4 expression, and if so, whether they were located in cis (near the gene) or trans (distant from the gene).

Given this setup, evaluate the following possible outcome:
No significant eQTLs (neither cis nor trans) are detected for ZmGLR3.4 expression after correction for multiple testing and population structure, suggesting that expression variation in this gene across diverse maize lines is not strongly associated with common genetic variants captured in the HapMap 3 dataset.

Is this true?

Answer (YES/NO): NO